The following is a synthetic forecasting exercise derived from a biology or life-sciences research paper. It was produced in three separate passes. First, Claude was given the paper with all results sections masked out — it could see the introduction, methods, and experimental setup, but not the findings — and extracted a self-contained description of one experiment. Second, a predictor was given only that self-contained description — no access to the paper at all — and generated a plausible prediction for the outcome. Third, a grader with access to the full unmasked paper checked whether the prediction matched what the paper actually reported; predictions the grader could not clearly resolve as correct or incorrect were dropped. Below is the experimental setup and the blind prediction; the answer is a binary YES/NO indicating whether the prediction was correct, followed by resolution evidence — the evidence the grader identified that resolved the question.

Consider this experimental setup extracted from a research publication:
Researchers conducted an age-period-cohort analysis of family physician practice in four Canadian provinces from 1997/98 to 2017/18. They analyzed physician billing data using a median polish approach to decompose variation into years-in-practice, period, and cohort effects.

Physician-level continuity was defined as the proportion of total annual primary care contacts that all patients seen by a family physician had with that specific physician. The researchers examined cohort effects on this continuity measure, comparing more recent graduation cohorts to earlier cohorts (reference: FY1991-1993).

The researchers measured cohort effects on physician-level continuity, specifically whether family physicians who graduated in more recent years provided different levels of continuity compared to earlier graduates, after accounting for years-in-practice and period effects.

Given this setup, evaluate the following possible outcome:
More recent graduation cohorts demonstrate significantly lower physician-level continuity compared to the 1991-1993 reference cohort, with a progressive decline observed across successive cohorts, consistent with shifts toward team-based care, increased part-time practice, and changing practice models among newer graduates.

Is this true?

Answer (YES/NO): NO